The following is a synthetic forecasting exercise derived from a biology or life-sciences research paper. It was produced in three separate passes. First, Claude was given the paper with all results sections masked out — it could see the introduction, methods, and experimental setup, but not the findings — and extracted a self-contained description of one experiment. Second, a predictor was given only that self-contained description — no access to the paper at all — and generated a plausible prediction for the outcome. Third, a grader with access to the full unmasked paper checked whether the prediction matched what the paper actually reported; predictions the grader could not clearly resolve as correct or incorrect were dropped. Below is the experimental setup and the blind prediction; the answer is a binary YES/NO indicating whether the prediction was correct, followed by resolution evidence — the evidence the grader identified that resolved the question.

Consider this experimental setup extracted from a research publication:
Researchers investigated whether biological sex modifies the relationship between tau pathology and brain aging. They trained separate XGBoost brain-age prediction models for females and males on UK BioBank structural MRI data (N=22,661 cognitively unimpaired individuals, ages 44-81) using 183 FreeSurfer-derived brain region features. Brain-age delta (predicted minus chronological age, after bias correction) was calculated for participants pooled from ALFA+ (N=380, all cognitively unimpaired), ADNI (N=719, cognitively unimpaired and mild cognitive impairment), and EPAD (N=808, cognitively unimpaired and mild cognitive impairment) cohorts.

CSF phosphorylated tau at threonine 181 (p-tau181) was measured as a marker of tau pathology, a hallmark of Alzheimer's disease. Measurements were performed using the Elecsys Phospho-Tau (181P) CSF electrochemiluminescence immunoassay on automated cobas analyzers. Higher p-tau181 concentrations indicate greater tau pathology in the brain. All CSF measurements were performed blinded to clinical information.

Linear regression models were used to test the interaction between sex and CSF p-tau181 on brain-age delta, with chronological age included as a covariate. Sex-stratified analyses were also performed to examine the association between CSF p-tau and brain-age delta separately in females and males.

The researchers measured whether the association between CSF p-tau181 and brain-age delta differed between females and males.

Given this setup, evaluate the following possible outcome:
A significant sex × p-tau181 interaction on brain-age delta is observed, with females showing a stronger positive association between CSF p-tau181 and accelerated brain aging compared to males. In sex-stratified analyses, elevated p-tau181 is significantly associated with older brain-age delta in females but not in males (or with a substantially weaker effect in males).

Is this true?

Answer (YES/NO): NO